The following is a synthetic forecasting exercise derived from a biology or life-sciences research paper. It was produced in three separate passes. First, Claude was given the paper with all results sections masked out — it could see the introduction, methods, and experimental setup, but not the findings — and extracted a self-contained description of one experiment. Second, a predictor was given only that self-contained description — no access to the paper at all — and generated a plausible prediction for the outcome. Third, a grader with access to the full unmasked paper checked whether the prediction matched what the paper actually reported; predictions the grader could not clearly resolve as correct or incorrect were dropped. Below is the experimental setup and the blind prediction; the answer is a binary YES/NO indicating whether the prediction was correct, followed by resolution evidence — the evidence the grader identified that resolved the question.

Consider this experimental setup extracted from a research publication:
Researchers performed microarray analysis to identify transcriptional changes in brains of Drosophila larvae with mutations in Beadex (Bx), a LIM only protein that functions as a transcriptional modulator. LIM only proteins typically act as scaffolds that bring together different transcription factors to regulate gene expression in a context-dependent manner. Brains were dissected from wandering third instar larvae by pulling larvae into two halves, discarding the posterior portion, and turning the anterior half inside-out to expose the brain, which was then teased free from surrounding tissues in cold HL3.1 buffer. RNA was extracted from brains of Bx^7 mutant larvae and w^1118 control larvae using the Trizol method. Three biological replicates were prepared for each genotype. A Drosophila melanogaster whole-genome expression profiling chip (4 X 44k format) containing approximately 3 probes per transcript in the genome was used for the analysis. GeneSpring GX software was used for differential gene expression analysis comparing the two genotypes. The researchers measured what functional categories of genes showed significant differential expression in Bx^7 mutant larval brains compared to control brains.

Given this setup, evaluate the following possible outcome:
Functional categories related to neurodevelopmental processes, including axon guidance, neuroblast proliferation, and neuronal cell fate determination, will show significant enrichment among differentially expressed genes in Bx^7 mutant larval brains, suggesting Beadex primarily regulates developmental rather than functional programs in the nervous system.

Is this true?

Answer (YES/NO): NO